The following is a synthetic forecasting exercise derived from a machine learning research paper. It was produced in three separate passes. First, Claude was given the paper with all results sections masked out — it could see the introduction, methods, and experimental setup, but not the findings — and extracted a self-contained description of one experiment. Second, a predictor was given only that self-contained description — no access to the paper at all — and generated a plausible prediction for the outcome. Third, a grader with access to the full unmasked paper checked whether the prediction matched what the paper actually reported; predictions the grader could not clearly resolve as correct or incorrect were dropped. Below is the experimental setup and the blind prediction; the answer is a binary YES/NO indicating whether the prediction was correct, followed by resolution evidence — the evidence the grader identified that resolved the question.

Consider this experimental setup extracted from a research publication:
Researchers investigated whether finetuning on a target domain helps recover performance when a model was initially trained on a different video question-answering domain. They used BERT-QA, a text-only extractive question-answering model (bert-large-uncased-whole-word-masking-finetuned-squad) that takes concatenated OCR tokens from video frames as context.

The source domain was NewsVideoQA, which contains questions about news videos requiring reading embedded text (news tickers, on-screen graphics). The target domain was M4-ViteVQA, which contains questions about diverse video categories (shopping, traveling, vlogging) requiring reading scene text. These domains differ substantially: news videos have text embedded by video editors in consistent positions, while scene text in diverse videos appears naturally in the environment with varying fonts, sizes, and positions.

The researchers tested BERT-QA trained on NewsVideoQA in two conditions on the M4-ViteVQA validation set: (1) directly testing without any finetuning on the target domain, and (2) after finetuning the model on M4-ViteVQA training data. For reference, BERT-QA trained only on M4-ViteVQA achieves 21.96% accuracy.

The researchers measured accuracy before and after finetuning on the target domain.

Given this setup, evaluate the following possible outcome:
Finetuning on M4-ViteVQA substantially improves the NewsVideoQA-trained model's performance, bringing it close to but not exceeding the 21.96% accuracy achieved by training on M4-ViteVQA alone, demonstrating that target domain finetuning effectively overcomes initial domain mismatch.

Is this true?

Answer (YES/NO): NO